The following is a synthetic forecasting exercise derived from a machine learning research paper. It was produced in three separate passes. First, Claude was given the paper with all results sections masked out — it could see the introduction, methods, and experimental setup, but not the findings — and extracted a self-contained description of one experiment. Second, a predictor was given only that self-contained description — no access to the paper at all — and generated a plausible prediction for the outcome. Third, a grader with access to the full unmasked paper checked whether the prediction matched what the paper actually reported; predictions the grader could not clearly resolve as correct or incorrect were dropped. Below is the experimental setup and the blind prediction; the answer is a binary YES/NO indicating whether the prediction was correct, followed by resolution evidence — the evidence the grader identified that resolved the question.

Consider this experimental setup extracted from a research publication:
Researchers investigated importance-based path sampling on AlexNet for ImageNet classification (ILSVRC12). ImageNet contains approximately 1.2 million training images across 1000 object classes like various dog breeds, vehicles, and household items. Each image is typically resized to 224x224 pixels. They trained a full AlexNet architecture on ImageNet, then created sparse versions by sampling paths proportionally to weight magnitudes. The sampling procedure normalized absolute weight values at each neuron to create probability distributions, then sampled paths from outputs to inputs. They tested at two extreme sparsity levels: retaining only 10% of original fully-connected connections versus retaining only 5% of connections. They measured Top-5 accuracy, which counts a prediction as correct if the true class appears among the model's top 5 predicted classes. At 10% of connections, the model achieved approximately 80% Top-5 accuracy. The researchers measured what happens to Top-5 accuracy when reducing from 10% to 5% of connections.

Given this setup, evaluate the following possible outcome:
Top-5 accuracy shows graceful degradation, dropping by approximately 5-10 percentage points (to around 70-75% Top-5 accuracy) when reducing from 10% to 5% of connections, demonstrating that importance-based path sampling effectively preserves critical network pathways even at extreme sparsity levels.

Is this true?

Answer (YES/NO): NO